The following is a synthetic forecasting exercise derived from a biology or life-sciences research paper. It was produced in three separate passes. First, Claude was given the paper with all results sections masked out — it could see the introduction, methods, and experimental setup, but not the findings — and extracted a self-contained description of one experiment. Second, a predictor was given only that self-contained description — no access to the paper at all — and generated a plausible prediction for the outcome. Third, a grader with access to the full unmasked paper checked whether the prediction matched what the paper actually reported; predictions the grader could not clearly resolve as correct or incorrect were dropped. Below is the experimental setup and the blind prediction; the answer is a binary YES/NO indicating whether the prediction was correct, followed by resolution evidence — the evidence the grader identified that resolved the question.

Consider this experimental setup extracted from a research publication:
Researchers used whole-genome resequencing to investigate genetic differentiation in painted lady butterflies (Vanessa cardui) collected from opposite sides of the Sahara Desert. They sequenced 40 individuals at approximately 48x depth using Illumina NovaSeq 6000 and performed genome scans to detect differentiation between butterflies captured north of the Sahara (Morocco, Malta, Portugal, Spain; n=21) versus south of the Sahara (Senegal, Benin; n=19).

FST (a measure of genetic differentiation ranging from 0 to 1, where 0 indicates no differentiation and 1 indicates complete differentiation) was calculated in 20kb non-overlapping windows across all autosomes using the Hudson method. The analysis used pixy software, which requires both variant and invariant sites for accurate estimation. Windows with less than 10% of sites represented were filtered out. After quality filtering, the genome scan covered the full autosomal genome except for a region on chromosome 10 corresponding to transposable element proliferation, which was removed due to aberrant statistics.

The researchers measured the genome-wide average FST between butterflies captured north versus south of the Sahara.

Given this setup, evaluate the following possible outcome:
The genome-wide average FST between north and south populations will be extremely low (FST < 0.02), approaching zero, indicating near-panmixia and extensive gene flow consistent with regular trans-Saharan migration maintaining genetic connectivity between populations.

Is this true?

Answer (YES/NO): YES